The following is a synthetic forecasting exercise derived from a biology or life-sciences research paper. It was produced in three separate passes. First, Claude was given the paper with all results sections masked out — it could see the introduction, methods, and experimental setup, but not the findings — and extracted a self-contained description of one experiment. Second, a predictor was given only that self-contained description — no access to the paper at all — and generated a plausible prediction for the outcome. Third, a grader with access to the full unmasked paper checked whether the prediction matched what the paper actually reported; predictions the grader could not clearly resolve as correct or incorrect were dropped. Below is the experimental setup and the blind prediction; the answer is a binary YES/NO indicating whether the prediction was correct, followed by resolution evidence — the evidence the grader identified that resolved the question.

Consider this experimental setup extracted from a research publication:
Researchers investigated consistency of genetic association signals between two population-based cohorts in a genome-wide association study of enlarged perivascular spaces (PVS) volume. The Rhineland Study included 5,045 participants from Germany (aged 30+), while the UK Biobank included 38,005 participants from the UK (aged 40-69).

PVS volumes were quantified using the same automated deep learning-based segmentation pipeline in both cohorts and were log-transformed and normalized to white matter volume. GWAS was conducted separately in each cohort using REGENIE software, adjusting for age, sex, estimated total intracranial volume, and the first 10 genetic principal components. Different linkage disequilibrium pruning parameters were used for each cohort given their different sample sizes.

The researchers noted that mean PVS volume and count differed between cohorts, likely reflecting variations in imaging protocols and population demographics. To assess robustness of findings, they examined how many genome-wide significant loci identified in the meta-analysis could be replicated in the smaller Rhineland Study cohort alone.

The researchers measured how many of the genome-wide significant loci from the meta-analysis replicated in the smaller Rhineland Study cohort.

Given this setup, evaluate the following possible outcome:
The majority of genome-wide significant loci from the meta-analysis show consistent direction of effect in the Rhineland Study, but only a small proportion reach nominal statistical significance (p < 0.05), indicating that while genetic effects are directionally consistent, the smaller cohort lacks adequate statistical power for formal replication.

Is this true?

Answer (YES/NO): NO